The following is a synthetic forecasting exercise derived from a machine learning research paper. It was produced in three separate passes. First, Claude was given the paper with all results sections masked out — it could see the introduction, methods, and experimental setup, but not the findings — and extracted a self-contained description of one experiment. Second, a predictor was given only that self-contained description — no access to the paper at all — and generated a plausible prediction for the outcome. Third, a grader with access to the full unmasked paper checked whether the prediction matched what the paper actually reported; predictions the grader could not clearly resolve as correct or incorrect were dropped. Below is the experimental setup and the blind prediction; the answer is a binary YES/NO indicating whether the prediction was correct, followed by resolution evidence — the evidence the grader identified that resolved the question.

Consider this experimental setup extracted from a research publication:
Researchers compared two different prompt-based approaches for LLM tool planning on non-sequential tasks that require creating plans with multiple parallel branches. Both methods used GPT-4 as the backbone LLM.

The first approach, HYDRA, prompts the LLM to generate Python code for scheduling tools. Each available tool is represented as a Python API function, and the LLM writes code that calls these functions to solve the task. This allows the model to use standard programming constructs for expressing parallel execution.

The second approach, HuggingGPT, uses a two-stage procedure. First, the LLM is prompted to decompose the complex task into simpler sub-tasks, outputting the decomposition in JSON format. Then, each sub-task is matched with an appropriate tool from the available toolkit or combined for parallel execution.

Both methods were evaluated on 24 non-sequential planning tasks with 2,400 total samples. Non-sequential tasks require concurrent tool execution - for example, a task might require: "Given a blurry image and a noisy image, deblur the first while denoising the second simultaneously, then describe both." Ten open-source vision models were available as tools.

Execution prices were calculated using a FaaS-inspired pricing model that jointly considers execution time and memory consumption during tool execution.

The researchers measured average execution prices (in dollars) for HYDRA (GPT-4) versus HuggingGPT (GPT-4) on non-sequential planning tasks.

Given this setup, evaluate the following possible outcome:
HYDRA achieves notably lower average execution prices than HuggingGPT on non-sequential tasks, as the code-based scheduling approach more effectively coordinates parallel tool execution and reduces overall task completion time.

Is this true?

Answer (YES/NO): NO